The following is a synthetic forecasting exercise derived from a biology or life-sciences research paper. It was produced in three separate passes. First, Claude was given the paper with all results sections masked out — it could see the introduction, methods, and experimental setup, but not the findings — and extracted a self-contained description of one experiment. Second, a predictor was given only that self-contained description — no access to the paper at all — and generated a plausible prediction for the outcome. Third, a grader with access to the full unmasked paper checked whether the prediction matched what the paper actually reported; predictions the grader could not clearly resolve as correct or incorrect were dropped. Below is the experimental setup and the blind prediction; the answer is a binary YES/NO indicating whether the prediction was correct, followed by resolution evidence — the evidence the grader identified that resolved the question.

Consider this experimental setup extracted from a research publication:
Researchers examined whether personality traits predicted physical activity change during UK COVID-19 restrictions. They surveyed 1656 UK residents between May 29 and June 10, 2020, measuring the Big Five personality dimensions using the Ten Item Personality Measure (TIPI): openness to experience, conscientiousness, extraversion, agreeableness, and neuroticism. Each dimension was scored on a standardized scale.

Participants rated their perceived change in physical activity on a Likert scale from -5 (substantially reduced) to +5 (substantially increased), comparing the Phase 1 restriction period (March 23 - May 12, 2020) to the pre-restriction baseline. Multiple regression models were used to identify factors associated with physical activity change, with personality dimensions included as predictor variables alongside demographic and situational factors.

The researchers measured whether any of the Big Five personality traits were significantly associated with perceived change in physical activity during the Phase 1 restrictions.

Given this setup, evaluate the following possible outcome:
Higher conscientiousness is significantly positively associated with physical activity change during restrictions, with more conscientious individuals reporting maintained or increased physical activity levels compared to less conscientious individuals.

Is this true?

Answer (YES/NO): NO